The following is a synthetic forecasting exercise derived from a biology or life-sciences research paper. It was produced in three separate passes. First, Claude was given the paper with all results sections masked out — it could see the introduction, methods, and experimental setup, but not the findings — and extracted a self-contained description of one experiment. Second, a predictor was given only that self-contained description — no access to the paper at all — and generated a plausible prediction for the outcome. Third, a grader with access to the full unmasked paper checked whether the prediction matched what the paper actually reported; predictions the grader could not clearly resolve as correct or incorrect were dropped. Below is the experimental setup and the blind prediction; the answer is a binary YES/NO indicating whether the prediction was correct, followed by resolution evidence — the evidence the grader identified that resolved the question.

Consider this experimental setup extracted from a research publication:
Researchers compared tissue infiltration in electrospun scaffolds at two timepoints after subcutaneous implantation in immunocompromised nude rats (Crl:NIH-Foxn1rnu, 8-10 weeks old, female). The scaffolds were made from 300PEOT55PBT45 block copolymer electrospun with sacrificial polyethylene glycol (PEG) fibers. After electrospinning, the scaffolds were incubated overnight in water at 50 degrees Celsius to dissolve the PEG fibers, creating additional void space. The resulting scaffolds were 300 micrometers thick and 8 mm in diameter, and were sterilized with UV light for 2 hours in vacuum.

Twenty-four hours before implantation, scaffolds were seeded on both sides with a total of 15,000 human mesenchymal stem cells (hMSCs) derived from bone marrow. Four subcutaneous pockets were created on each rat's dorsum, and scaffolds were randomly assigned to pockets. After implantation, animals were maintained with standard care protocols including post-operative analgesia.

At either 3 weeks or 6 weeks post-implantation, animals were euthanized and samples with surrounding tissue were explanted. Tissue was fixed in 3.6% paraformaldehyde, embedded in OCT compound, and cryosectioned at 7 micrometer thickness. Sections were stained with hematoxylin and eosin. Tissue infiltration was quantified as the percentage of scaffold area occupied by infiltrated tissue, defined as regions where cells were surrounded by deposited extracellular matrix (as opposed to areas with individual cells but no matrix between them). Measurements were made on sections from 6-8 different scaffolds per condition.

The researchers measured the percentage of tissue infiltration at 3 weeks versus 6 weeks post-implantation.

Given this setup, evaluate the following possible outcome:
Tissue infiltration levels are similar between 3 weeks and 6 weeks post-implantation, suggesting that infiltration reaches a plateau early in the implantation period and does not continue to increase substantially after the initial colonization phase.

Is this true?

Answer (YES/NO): NO